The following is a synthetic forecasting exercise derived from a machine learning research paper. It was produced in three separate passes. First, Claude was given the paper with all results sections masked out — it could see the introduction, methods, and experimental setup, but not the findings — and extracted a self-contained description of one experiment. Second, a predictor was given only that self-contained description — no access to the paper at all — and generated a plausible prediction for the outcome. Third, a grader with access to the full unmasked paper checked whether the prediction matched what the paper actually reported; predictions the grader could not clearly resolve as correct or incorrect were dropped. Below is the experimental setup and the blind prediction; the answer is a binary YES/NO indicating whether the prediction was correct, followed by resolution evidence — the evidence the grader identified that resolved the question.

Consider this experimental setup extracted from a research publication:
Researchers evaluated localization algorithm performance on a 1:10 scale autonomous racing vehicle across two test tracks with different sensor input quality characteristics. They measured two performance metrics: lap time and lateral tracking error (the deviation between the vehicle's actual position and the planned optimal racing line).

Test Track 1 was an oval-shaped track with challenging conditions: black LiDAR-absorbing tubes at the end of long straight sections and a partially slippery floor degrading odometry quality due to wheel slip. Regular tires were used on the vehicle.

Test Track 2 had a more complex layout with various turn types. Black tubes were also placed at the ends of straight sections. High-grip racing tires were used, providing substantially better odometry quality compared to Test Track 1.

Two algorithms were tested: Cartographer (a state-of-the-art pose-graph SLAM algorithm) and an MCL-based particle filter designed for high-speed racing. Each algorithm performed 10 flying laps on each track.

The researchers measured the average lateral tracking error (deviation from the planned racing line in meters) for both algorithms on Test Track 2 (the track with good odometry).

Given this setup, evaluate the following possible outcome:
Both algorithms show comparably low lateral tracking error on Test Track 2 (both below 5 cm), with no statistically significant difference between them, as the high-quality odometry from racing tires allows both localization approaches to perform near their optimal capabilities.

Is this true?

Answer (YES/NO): NO